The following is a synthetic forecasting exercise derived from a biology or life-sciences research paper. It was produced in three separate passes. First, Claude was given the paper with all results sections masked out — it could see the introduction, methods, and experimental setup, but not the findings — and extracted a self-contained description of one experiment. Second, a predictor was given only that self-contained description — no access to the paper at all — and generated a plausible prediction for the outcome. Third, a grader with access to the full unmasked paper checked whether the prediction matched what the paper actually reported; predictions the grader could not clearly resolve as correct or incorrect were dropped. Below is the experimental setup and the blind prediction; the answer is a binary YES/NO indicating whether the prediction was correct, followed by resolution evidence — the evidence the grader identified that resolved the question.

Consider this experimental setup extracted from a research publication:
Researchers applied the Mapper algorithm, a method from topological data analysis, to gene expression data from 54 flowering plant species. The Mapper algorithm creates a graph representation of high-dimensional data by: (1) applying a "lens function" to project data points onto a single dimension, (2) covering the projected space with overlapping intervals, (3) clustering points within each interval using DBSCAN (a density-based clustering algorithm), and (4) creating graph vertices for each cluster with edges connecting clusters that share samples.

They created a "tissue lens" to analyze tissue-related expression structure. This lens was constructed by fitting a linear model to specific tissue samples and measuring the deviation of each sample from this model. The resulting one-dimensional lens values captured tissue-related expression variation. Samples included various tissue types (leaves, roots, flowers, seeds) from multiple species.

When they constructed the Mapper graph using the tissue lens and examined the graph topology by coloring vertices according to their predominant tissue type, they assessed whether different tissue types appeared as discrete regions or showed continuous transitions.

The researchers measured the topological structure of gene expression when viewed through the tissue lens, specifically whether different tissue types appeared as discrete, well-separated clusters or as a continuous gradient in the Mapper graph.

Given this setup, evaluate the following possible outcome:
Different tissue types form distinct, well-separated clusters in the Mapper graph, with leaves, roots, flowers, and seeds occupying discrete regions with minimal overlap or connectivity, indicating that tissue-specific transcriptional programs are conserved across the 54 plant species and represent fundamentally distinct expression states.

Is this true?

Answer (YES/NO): NO